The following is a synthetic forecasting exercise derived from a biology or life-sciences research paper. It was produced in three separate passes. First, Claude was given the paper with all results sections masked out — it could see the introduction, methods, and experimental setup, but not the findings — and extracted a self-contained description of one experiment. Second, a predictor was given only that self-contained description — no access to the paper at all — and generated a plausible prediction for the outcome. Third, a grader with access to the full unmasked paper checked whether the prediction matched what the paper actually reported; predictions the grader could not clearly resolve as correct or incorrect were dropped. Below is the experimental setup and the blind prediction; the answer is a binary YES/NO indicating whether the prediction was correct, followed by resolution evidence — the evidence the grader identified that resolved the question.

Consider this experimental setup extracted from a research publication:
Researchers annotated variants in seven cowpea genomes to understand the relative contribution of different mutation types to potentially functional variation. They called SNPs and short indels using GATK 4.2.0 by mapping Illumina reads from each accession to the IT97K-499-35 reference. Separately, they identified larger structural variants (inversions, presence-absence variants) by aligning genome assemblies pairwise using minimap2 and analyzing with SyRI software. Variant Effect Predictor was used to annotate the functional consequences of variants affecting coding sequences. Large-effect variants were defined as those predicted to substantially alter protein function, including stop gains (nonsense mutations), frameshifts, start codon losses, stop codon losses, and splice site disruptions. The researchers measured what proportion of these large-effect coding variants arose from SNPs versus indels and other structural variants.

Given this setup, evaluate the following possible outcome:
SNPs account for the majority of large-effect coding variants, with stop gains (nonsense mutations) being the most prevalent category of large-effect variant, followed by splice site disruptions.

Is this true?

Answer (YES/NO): NO